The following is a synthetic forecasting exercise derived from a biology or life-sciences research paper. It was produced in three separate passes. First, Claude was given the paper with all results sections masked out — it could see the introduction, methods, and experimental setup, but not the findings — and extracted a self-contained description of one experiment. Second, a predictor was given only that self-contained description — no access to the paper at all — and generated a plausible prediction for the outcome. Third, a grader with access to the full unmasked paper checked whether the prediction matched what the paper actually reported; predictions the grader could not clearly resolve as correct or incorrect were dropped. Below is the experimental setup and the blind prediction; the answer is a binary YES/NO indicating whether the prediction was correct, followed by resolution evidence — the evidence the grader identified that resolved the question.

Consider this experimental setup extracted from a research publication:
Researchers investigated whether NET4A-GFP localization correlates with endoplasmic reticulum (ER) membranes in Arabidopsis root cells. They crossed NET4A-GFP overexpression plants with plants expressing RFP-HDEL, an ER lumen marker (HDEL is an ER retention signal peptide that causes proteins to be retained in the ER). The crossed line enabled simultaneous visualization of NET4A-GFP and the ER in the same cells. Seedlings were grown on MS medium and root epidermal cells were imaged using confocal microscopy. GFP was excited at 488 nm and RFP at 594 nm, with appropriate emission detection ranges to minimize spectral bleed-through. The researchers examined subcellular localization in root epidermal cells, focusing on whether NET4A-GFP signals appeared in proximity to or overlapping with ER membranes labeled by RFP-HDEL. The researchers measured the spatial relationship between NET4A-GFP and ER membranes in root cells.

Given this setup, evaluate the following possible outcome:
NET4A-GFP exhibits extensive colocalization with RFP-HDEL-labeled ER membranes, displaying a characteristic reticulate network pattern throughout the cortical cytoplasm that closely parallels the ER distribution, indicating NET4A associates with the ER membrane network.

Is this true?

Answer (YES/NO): NO